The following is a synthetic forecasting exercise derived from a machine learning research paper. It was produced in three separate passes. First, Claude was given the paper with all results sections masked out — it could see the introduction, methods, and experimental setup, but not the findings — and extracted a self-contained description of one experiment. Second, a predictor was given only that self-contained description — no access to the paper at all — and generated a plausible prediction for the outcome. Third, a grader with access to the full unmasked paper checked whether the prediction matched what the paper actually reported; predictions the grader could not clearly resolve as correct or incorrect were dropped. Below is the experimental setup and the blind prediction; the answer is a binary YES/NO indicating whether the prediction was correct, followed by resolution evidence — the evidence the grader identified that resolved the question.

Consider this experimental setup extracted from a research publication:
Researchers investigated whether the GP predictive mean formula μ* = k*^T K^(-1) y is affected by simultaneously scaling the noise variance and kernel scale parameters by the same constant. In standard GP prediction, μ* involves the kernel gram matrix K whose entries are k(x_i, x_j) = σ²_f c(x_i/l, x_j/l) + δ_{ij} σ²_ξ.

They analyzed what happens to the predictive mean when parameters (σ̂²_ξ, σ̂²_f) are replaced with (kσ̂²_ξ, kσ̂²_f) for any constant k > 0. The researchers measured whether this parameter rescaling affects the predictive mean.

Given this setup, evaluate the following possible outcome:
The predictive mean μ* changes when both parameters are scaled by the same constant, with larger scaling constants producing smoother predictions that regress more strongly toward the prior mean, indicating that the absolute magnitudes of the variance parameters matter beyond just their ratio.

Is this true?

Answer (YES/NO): NO